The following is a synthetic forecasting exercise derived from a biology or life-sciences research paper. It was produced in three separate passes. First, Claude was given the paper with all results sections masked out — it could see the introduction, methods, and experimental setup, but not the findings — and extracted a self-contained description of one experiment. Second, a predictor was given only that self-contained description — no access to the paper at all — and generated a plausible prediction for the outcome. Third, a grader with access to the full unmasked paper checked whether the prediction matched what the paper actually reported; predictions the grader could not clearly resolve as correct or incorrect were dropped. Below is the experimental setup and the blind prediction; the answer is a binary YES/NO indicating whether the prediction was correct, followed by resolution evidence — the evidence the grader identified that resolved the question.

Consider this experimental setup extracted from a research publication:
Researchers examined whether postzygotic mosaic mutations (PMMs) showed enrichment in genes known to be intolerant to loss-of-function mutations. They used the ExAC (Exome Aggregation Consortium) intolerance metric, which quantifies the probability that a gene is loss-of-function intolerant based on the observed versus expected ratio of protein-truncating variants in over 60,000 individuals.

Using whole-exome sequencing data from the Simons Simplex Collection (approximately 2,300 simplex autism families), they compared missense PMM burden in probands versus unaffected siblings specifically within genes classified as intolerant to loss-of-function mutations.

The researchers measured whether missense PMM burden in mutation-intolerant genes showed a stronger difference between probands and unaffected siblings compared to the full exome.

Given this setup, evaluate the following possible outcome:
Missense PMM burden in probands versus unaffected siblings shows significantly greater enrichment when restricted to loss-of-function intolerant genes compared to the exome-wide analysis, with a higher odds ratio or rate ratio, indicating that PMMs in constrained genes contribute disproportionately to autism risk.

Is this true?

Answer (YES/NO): YES